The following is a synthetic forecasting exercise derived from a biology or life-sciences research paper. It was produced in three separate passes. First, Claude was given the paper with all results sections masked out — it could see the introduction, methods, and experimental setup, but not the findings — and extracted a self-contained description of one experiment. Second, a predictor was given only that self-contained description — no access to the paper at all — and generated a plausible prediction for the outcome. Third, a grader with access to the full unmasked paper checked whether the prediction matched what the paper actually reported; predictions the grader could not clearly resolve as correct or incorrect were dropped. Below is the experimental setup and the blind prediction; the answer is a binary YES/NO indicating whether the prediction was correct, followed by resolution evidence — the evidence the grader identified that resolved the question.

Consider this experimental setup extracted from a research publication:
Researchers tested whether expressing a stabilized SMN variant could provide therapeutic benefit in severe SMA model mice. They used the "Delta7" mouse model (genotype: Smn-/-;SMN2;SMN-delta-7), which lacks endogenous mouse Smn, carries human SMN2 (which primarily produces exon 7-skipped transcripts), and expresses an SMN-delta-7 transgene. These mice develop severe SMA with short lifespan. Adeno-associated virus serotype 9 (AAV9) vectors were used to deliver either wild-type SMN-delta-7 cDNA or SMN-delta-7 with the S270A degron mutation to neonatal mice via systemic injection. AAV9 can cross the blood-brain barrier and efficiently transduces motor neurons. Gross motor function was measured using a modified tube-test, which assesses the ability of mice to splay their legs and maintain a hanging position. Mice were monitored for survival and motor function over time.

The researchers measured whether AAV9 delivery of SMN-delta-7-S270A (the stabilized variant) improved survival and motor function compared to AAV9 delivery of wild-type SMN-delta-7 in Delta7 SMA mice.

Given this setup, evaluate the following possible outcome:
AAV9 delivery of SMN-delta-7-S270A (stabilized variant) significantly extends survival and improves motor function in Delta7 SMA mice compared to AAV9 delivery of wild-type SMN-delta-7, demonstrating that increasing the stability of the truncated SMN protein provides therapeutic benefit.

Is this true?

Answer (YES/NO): NO